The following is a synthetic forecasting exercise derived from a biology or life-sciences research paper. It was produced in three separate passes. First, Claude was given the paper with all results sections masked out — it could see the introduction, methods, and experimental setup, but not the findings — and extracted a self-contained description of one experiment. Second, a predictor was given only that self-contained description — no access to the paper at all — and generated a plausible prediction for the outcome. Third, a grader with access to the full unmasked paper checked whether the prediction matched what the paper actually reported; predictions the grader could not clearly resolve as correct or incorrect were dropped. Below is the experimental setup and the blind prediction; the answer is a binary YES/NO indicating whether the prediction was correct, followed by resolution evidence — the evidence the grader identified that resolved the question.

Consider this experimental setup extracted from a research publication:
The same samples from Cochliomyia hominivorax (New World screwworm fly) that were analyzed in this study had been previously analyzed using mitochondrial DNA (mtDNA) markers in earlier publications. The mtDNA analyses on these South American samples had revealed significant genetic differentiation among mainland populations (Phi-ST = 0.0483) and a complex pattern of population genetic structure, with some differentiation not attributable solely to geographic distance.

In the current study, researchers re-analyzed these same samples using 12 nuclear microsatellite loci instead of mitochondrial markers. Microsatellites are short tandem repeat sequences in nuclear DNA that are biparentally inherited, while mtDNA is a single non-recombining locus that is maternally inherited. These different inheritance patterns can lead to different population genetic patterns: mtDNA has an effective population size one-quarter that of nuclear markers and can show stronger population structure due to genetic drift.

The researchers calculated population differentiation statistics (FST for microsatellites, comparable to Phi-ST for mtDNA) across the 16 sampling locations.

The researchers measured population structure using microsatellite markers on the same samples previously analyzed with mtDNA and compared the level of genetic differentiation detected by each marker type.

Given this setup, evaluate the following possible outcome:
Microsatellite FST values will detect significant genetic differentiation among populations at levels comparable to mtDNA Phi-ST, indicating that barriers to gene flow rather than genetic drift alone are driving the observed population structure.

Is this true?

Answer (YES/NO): YES